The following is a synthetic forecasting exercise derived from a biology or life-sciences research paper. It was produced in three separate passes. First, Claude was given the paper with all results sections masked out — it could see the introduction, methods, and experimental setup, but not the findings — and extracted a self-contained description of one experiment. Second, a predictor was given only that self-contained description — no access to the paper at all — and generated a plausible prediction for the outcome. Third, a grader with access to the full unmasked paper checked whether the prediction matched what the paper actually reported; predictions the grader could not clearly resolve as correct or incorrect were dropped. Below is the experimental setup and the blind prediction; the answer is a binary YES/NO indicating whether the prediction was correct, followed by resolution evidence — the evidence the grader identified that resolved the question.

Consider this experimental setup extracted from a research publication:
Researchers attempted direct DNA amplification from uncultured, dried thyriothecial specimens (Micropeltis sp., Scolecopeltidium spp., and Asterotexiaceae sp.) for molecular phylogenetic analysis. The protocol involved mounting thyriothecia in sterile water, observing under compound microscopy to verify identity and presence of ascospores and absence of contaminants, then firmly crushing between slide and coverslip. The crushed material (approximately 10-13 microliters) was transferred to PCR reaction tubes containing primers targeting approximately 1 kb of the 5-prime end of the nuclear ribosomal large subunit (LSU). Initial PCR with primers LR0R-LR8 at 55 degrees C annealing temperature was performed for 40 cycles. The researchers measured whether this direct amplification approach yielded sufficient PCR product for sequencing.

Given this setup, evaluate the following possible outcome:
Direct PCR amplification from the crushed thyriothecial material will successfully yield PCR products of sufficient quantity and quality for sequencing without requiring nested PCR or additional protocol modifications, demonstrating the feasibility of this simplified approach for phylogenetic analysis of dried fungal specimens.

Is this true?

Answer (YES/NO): NO